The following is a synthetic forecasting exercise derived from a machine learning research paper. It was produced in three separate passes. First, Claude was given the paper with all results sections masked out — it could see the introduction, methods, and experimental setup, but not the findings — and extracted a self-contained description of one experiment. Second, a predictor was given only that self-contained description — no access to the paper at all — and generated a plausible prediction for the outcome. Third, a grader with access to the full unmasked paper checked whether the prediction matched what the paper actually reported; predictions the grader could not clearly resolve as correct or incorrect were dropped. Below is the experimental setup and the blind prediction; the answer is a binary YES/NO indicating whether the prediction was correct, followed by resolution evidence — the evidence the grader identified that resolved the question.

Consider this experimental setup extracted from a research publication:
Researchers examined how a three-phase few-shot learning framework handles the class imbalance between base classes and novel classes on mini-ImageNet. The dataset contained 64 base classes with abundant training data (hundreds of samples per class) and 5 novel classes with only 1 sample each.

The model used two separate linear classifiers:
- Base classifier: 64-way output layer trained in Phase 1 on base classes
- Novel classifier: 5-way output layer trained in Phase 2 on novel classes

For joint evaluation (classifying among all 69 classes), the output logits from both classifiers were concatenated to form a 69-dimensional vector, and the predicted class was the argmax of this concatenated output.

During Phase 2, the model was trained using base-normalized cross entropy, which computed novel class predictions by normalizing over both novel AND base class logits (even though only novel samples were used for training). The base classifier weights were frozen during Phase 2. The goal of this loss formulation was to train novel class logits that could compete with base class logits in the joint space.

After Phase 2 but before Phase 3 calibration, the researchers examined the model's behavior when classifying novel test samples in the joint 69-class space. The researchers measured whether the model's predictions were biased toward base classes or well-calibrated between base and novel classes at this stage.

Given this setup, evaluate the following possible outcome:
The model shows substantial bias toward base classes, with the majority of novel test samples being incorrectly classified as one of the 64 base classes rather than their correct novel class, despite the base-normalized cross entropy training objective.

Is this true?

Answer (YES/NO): NO